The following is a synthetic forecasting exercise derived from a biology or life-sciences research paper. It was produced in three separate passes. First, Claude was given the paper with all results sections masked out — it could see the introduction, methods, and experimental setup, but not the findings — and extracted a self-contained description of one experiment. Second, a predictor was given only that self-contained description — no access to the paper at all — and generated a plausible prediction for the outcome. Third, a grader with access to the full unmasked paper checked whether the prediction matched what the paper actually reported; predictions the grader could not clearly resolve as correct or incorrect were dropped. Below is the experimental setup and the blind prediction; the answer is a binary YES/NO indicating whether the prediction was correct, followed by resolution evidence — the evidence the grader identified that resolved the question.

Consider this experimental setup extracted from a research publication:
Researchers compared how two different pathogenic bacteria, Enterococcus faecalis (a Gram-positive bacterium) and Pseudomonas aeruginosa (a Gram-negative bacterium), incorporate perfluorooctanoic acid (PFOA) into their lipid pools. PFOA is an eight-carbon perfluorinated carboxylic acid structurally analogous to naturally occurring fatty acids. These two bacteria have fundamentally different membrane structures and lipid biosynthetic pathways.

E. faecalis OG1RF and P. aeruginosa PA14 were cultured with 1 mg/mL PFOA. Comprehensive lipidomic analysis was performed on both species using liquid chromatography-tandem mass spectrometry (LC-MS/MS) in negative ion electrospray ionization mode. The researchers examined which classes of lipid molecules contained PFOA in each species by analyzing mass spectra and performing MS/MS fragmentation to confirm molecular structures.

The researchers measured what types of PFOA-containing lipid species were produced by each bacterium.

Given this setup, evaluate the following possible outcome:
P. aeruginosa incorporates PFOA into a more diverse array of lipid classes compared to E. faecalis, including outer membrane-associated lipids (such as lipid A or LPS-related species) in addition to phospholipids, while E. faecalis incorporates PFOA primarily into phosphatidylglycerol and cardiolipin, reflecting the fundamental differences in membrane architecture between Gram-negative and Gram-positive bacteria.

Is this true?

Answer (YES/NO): NO